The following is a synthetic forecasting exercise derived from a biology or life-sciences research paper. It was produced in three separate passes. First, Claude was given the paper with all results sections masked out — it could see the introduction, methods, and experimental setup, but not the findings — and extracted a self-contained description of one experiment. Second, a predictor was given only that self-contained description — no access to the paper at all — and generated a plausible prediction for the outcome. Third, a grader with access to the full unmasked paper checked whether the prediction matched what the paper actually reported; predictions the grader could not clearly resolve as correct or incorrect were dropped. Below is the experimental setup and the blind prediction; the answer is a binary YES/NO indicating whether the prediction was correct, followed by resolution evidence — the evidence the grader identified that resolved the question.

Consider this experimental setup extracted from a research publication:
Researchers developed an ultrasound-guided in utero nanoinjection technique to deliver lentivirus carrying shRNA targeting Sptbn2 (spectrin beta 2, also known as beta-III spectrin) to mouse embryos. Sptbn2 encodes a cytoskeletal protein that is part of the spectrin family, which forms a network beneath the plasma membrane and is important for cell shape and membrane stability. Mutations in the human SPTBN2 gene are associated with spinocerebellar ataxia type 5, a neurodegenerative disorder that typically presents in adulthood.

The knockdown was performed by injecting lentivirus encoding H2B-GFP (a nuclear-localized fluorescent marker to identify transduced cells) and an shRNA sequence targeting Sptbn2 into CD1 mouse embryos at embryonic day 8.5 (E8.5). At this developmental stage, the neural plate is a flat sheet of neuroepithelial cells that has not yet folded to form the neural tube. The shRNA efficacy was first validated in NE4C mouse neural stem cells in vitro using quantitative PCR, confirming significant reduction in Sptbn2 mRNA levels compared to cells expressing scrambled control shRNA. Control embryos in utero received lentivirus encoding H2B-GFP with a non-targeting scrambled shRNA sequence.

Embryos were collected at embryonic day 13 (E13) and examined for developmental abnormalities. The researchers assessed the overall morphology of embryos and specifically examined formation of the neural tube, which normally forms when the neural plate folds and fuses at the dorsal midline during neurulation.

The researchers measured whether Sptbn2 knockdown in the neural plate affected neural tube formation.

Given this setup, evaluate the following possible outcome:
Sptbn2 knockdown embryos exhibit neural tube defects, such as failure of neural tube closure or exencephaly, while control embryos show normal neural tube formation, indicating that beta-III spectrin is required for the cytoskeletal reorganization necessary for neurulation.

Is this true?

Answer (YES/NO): YES